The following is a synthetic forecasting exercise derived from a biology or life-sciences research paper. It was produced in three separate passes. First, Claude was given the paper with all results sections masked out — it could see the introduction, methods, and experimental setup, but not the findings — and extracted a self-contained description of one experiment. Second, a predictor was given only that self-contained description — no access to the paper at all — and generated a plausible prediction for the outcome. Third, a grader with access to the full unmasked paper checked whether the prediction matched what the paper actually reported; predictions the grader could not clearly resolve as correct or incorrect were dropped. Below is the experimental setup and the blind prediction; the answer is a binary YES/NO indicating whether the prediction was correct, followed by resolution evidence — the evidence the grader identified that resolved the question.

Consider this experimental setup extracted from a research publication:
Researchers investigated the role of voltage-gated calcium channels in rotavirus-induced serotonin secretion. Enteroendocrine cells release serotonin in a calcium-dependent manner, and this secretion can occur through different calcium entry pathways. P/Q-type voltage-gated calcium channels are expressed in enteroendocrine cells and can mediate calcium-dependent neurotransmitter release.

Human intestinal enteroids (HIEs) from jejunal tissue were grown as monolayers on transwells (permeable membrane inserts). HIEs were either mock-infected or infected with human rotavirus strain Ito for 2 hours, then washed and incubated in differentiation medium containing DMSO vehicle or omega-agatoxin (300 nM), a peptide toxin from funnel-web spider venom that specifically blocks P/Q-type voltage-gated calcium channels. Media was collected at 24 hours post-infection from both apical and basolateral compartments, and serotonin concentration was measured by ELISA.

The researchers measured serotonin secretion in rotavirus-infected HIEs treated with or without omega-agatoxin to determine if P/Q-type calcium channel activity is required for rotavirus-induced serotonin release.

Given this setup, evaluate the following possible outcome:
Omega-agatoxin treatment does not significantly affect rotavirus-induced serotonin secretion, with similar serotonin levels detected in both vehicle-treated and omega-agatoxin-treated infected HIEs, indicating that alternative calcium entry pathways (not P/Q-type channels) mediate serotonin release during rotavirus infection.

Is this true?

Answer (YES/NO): NO